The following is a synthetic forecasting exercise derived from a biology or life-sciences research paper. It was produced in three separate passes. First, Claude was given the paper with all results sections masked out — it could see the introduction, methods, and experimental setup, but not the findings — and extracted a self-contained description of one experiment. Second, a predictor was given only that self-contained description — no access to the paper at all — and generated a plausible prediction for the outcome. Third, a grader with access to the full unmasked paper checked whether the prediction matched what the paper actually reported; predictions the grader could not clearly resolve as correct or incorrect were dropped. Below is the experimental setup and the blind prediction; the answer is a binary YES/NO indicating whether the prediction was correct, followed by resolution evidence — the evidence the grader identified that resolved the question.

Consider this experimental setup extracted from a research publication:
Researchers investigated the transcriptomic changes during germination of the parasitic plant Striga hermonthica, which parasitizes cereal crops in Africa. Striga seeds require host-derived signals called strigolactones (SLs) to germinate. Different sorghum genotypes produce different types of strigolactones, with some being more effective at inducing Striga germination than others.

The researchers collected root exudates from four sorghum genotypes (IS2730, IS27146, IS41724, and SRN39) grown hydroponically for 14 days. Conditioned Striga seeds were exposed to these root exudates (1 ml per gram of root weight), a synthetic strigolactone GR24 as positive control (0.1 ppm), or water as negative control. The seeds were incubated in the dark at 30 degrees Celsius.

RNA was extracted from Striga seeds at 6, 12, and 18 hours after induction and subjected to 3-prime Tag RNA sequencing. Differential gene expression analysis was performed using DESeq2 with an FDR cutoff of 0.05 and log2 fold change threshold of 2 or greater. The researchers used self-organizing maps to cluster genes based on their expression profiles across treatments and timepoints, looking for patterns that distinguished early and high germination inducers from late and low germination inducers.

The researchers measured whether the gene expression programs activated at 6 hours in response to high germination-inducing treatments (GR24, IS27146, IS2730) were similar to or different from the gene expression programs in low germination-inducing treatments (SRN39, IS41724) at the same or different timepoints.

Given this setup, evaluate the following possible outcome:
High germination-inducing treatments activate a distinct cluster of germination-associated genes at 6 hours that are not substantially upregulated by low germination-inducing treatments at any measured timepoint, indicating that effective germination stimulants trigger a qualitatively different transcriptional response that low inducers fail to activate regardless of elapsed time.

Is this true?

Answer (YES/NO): NO